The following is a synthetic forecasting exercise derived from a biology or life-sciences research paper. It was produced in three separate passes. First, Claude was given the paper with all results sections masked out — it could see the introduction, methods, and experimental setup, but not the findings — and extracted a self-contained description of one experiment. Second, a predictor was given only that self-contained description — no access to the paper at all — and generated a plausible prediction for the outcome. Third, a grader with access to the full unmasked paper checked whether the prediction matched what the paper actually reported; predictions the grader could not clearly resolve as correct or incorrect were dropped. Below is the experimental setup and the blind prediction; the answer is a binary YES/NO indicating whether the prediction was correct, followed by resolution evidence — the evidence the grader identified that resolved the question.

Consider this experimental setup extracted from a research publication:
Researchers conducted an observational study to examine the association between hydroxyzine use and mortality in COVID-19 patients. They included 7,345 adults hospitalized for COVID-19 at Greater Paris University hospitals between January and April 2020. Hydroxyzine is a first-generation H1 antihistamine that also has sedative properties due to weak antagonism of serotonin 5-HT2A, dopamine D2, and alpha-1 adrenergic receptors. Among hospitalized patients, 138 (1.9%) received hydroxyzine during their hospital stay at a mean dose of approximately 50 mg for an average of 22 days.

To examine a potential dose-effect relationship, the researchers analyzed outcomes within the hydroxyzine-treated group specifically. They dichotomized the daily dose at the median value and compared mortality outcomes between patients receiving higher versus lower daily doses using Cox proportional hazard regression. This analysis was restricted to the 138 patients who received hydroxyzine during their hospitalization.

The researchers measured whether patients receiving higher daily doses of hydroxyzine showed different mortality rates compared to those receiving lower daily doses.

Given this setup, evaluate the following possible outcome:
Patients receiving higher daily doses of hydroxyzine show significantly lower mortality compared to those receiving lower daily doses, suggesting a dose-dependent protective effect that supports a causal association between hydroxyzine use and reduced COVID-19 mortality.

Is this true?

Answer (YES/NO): YES